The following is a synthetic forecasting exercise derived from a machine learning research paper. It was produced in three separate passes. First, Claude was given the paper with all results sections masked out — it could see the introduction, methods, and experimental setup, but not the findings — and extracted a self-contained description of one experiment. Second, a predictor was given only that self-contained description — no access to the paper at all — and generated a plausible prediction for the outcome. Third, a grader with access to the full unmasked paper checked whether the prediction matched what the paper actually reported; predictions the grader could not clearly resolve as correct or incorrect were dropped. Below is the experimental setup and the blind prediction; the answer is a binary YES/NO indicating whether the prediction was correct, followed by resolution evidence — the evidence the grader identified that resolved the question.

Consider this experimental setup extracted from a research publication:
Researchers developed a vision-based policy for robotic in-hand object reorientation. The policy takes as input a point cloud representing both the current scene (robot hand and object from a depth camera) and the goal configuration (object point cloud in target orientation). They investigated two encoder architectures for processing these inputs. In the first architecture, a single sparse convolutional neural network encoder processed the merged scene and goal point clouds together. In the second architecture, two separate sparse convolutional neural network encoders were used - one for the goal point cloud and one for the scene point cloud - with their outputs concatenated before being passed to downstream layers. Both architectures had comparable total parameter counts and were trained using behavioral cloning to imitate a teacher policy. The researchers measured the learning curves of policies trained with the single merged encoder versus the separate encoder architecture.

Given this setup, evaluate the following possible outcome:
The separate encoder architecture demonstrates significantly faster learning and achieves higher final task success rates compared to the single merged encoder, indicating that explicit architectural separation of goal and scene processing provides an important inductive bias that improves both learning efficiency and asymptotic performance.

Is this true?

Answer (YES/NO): NO